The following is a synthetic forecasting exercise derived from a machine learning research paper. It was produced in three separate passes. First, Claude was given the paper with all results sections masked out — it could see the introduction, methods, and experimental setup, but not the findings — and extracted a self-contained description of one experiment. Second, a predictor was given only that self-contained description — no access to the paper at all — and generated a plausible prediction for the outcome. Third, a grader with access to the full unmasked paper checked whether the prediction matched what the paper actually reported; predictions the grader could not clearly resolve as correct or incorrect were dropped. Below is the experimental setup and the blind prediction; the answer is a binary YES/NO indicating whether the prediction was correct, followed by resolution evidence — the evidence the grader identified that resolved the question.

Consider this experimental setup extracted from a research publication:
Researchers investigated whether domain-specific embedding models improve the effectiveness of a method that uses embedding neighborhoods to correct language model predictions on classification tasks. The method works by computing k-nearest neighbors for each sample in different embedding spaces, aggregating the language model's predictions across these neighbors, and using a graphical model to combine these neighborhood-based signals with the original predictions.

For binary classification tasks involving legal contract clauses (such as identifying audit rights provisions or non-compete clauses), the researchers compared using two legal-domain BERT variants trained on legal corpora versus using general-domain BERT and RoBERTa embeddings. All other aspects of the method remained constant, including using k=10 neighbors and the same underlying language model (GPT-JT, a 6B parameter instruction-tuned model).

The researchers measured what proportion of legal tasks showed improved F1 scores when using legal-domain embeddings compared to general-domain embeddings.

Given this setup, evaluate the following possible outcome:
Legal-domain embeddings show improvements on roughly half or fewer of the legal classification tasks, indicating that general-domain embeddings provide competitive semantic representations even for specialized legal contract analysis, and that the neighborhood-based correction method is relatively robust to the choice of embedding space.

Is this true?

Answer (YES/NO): NO